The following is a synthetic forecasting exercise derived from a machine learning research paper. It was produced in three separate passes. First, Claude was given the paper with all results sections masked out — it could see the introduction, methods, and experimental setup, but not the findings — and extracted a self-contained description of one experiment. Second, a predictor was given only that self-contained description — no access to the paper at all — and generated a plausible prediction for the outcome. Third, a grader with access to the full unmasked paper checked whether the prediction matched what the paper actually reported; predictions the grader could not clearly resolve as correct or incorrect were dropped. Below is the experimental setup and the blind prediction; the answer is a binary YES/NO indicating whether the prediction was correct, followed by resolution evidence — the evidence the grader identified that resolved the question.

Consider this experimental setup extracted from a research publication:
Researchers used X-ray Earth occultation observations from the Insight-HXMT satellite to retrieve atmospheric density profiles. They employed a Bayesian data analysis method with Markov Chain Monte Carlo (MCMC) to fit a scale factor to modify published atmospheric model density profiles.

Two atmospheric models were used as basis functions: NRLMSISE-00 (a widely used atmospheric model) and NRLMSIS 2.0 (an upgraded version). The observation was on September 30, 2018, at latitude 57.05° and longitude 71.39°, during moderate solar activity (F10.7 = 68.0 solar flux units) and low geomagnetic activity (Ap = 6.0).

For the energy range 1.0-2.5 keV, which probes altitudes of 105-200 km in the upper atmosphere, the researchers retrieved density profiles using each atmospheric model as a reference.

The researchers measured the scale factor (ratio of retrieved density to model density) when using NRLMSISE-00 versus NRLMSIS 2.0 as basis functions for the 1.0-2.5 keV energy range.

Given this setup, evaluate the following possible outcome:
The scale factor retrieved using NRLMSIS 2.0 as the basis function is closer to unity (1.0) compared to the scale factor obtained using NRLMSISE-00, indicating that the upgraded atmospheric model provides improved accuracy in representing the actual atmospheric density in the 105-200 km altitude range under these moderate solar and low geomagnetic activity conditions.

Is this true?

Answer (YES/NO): YES